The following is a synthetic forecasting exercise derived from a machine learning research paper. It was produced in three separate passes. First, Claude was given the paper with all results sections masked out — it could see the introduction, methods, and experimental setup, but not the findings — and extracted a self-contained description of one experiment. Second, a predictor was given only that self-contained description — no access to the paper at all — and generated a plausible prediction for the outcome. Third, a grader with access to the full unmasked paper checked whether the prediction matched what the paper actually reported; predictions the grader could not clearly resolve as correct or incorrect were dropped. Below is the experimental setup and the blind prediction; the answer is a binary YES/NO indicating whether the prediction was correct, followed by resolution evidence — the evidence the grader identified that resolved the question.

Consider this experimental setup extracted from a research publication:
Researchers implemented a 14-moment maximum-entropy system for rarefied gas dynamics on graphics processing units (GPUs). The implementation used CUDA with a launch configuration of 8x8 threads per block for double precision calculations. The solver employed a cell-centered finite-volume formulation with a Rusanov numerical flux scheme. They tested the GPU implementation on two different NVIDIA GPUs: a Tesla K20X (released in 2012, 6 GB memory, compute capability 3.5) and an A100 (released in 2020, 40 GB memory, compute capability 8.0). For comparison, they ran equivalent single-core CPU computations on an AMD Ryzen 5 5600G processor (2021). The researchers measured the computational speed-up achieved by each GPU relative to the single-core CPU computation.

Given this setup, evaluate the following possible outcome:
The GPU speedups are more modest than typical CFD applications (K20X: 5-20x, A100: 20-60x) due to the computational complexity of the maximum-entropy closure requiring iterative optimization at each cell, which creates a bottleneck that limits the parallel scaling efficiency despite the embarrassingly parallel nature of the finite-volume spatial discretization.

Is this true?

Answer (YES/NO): NO